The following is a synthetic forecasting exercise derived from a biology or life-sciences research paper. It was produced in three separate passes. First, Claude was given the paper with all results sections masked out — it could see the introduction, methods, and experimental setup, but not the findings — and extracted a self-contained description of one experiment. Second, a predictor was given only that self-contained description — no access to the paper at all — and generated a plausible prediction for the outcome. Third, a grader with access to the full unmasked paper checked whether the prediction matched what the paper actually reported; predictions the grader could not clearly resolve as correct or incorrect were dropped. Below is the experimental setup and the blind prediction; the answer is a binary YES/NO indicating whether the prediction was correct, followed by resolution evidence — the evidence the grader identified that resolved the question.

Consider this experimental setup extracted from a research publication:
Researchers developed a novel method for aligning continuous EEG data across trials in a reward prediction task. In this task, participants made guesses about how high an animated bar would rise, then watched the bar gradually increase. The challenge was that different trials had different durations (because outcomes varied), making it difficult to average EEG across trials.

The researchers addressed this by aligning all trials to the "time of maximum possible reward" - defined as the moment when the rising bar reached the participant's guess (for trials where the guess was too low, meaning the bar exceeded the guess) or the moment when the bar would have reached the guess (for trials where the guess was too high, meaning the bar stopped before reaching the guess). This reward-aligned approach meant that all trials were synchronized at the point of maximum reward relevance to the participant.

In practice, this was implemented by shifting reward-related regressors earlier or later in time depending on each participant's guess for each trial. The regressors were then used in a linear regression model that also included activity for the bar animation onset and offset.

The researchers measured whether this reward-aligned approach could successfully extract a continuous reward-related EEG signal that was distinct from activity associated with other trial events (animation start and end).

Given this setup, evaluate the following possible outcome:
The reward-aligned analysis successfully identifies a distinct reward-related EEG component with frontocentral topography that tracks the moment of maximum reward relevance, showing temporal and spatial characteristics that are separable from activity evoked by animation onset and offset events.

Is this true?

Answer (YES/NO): NO